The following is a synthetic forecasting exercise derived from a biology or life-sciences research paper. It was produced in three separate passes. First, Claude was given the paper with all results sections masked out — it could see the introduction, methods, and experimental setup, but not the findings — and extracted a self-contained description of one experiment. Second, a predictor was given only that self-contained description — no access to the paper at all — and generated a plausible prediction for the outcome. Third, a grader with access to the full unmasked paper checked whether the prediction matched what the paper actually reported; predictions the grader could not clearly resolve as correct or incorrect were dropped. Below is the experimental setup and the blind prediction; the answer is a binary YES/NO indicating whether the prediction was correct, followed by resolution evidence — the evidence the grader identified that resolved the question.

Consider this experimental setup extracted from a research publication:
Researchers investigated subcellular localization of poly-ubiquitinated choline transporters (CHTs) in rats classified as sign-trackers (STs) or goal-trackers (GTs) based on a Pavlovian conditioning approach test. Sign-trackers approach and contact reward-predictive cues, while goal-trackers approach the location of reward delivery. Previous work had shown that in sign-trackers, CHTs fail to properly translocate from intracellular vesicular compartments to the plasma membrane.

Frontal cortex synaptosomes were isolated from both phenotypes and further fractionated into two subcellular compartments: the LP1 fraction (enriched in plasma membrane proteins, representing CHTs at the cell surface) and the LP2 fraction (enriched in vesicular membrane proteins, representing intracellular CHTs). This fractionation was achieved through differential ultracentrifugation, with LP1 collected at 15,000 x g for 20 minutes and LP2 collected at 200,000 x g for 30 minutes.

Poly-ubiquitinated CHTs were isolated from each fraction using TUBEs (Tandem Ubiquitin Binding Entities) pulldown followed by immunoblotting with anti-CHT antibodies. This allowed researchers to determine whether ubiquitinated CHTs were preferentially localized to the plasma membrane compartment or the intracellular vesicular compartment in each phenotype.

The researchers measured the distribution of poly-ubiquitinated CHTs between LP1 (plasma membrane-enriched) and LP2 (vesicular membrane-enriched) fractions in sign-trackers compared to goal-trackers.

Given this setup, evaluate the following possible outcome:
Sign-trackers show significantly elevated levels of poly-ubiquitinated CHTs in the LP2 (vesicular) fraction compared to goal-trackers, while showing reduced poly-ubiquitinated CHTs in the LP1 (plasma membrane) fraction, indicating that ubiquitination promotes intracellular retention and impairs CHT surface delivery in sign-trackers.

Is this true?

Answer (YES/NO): NO